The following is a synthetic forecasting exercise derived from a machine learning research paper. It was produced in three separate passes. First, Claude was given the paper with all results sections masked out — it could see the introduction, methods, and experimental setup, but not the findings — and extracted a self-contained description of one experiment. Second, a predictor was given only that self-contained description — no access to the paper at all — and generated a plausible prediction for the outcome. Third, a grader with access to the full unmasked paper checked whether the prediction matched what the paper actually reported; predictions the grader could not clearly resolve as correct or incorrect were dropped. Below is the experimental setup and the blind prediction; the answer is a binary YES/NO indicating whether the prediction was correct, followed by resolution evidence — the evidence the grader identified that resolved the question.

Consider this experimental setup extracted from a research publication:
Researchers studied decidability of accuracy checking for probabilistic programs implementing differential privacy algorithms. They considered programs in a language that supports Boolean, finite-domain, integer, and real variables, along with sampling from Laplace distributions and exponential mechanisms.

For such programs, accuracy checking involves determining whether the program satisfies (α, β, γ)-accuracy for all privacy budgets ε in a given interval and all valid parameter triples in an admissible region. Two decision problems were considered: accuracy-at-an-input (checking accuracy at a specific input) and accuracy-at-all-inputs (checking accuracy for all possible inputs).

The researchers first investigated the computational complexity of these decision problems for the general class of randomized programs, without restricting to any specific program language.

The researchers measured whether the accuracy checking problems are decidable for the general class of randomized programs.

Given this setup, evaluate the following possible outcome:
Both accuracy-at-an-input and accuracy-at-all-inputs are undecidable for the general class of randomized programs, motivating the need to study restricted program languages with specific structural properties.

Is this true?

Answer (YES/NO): YES